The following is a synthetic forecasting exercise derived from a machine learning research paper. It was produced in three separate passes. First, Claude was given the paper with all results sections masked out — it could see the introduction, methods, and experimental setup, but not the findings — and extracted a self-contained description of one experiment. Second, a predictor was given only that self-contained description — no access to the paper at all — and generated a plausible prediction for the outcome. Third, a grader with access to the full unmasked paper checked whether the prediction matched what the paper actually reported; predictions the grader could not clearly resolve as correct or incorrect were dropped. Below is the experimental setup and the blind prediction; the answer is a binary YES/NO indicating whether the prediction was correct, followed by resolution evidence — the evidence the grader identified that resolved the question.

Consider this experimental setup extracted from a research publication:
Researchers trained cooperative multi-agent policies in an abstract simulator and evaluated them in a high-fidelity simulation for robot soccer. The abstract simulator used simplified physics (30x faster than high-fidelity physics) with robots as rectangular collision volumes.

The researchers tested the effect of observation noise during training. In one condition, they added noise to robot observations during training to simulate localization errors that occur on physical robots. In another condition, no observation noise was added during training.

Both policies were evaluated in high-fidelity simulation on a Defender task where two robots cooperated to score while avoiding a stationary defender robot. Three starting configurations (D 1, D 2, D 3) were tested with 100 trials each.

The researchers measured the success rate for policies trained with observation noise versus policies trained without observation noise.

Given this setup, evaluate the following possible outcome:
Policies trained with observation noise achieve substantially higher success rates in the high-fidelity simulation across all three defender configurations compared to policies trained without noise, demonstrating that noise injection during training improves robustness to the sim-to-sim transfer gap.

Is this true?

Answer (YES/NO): NO